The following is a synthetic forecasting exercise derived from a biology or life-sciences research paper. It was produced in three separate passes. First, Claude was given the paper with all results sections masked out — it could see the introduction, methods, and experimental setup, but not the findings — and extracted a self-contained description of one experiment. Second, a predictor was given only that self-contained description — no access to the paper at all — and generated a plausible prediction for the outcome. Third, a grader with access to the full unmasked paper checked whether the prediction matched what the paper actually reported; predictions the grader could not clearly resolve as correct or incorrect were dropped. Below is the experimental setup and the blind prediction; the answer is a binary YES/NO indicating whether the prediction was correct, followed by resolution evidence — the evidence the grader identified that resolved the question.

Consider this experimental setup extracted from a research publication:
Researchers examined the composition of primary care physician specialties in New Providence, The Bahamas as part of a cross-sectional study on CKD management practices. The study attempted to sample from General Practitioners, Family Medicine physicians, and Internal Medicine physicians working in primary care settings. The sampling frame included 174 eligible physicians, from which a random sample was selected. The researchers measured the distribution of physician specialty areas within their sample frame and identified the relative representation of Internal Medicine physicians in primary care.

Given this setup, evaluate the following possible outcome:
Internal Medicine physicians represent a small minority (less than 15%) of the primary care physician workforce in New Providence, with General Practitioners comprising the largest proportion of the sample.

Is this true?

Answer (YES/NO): NO